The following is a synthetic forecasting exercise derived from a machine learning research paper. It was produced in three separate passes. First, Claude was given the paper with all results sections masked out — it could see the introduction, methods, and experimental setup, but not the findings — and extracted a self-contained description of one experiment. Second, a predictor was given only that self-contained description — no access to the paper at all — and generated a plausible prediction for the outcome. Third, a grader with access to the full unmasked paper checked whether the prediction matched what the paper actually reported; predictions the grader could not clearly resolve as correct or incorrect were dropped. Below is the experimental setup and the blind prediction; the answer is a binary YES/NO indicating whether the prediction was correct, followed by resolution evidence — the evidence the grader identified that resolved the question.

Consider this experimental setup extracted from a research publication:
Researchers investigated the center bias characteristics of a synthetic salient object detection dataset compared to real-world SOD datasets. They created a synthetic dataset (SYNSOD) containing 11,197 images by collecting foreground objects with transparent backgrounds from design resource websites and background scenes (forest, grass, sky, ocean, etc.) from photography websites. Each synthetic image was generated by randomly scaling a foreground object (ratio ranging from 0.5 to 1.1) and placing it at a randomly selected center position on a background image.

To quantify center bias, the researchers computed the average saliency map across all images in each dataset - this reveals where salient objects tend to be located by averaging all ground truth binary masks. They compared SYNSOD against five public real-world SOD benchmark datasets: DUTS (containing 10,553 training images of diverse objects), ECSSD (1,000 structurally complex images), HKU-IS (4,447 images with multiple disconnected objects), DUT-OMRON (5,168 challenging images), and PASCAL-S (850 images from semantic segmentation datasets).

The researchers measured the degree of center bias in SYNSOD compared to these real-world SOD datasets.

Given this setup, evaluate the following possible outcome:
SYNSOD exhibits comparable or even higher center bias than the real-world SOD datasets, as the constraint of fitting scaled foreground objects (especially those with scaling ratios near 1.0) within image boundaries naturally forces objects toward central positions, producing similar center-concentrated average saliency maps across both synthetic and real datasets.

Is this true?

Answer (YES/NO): YES